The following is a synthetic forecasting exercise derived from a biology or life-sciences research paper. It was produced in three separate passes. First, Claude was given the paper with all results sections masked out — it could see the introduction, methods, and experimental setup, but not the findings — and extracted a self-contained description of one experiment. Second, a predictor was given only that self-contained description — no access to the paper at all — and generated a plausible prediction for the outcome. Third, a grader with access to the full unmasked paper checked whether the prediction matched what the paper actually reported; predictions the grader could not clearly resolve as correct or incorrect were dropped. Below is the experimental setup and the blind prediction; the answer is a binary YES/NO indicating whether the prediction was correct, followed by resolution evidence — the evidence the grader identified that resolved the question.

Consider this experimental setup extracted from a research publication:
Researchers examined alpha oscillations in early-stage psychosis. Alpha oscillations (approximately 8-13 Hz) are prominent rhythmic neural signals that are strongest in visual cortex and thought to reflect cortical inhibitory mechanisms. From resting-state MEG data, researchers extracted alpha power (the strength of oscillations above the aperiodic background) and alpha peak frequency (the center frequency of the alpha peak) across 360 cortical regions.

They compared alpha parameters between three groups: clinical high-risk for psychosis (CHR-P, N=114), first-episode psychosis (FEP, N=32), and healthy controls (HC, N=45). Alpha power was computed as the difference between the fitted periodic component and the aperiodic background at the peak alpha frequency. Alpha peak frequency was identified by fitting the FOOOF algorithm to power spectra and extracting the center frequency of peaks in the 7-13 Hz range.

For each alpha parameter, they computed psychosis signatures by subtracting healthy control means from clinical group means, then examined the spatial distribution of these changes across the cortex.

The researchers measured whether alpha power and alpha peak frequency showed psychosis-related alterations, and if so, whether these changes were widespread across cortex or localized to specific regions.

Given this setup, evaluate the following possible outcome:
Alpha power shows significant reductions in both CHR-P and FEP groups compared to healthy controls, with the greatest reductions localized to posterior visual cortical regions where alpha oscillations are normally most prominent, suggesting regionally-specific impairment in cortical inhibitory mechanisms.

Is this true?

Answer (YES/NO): NO